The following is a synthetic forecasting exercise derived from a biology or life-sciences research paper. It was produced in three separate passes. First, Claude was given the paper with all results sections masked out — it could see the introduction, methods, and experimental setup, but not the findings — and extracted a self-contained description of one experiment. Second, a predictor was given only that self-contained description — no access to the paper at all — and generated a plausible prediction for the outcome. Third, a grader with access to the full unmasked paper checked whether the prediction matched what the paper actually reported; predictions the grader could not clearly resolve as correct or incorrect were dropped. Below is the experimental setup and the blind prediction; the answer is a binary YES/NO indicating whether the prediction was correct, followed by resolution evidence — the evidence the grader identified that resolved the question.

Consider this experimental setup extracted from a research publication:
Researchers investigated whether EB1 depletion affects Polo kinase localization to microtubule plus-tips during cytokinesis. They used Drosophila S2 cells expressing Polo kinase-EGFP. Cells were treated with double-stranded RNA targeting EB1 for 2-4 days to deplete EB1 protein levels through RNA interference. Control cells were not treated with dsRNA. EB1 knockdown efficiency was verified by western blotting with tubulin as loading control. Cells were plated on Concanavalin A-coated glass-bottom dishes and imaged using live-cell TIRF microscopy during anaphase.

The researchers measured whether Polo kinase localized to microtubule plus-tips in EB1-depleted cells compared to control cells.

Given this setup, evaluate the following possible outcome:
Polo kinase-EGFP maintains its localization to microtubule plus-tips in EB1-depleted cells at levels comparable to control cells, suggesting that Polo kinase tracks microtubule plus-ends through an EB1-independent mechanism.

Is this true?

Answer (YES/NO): NO